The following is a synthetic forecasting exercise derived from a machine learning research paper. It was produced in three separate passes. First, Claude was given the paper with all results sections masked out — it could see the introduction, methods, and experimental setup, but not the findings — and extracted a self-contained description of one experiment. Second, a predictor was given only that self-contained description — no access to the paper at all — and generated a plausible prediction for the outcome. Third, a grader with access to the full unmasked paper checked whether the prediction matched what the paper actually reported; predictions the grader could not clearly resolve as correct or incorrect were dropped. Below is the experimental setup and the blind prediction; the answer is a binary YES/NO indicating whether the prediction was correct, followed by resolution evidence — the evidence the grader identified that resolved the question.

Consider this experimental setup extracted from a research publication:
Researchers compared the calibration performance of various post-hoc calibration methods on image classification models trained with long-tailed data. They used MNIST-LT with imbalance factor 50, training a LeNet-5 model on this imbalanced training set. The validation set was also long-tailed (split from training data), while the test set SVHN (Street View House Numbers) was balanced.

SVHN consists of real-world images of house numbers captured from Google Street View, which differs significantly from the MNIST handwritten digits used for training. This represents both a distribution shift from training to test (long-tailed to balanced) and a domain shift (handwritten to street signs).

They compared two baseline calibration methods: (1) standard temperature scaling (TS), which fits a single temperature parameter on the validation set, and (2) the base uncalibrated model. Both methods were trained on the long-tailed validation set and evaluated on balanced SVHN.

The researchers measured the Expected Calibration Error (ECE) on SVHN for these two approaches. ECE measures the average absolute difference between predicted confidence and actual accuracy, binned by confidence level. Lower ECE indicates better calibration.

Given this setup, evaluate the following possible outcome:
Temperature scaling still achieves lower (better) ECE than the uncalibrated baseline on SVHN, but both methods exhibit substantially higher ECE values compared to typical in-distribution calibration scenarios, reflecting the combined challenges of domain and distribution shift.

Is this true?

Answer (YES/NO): NO